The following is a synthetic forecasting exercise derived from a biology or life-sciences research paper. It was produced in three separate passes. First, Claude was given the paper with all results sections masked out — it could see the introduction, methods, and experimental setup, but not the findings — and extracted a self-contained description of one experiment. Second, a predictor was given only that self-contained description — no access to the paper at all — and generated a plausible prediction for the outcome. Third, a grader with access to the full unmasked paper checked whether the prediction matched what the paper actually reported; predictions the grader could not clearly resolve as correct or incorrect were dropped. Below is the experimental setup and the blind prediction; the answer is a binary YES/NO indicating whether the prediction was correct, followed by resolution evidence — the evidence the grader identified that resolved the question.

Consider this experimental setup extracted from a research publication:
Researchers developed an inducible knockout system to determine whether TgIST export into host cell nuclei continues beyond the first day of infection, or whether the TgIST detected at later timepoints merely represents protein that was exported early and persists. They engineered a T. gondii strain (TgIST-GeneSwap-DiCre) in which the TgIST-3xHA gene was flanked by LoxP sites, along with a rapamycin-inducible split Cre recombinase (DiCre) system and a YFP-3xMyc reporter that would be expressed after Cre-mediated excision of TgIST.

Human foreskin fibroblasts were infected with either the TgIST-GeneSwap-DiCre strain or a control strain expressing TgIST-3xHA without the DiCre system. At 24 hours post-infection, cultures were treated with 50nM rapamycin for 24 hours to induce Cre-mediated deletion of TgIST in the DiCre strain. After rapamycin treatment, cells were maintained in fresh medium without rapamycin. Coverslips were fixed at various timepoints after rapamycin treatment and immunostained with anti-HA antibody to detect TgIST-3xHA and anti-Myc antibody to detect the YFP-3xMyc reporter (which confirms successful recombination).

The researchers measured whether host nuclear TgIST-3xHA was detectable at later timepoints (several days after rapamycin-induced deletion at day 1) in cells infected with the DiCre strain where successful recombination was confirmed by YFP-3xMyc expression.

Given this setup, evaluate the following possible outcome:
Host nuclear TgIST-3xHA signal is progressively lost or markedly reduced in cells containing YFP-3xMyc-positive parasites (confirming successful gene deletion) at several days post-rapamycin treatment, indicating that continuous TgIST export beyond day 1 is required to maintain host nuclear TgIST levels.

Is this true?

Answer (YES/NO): YES